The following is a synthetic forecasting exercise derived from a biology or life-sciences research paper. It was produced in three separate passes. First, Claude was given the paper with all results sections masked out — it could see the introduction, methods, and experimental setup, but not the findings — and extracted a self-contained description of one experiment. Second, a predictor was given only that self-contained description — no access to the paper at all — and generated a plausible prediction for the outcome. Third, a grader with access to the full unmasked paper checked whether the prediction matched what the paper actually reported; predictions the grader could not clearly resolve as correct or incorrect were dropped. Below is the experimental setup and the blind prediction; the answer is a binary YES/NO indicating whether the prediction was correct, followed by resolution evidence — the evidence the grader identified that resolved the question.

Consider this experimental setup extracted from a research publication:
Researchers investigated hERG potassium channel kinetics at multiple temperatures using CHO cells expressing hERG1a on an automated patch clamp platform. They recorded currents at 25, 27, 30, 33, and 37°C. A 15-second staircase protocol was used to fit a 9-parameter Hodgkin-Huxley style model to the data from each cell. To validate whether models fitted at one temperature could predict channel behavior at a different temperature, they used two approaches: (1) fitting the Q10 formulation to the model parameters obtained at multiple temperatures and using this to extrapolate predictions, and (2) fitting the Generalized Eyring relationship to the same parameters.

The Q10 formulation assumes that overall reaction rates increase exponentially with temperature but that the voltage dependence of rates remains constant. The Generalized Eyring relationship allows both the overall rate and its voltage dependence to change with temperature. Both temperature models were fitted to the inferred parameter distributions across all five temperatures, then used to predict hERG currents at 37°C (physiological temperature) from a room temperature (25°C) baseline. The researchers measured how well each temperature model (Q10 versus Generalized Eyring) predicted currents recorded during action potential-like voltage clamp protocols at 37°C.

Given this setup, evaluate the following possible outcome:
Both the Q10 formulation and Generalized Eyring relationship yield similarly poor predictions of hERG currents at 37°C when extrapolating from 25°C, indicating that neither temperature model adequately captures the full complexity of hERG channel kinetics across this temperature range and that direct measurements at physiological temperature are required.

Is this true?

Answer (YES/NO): NO